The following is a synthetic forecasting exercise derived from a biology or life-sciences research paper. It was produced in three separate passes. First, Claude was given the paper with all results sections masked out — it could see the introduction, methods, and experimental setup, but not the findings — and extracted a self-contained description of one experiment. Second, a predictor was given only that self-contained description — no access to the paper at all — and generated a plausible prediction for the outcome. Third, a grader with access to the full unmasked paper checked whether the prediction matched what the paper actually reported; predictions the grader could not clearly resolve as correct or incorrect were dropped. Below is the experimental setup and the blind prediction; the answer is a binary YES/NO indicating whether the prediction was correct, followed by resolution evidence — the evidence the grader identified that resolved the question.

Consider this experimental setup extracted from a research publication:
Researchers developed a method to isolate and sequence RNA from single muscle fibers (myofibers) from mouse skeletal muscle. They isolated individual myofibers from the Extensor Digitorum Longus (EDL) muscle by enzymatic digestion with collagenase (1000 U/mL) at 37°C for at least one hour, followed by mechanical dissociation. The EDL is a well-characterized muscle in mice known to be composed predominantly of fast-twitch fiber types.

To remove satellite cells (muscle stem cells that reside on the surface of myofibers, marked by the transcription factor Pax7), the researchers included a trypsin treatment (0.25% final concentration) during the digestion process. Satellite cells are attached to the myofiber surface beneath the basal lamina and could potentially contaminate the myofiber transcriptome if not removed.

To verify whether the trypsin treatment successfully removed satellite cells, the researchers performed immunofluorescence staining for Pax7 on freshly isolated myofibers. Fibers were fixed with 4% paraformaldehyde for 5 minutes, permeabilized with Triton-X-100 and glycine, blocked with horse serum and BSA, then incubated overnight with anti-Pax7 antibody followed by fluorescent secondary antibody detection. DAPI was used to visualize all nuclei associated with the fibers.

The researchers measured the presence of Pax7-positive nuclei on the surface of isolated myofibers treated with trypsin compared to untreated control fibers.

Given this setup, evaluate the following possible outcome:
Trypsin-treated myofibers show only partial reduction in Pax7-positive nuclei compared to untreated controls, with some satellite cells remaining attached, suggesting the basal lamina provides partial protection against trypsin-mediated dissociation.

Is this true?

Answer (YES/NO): NO